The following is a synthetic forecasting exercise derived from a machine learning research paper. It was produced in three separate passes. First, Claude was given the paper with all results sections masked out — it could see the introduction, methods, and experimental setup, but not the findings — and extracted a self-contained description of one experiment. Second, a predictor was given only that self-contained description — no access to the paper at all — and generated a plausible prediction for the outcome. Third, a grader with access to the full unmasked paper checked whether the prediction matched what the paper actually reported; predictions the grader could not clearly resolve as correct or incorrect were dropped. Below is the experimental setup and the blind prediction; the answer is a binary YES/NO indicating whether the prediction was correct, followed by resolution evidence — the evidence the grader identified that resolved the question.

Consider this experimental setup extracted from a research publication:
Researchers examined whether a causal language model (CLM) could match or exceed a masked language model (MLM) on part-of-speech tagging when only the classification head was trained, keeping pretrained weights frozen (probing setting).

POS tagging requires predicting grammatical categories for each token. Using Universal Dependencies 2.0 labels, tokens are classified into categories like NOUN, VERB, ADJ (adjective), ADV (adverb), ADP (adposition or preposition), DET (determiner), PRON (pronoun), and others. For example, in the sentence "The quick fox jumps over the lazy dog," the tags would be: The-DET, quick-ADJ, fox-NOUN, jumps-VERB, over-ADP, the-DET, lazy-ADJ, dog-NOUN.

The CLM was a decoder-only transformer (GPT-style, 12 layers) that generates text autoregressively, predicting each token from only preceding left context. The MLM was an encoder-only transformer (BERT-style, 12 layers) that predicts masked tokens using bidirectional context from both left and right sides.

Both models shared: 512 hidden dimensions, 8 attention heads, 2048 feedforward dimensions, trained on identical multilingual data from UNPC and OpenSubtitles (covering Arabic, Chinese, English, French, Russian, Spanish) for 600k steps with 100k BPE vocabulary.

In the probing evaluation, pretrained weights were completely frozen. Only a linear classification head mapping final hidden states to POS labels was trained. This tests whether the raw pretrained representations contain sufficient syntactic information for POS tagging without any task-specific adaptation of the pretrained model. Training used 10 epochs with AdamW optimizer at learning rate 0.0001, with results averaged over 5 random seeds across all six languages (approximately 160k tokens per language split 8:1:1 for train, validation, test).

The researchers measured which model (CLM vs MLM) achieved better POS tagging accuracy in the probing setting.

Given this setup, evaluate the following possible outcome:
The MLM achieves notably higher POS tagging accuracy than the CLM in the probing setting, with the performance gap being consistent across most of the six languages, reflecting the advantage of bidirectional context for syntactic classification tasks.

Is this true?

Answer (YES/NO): NO